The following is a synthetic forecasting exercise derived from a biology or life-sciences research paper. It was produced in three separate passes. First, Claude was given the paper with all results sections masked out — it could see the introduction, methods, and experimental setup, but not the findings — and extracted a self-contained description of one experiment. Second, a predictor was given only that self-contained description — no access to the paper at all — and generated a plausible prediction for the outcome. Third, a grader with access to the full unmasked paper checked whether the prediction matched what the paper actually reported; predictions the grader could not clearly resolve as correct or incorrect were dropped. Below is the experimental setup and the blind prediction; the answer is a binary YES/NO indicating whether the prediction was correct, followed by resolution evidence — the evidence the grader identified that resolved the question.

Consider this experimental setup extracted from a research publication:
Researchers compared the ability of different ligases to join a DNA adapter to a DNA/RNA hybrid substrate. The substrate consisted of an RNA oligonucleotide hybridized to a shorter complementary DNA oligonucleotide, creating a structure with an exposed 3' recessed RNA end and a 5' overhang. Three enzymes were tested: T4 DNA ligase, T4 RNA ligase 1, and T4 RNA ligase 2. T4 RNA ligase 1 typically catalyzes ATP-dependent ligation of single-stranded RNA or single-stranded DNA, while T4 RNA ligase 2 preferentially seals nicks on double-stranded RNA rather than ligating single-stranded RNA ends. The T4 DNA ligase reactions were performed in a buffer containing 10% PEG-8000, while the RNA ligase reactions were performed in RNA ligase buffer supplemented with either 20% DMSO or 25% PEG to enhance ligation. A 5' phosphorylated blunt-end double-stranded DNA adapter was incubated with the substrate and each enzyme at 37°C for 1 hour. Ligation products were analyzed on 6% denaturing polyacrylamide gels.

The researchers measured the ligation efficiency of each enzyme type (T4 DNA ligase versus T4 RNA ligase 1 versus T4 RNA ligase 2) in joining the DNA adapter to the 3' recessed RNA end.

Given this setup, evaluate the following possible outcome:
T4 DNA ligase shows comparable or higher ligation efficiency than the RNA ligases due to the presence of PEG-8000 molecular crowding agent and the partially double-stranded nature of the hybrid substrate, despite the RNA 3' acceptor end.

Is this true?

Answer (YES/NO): YES